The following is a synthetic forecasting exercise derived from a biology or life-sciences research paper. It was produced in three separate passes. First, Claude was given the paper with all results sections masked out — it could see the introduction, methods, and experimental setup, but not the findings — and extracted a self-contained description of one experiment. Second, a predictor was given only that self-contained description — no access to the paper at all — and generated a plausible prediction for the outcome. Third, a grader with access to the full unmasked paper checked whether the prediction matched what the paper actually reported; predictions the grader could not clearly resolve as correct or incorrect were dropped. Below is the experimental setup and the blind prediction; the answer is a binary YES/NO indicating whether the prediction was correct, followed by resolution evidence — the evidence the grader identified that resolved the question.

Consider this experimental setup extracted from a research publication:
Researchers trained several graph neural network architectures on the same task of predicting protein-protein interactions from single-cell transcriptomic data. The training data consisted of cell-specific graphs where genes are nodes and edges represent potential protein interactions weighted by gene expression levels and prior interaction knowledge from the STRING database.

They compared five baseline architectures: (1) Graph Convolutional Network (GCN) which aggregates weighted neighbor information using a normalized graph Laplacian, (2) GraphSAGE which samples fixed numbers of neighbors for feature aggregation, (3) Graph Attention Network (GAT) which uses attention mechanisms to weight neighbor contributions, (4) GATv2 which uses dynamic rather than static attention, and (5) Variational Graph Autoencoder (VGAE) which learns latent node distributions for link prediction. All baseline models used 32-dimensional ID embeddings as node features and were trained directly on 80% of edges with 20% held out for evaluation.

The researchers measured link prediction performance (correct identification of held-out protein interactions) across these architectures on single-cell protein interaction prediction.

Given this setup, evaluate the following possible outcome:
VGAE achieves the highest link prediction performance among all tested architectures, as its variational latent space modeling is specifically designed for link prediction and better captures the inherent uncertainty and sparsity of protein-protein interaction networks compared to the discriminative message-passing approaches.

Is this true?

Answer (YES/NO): NO